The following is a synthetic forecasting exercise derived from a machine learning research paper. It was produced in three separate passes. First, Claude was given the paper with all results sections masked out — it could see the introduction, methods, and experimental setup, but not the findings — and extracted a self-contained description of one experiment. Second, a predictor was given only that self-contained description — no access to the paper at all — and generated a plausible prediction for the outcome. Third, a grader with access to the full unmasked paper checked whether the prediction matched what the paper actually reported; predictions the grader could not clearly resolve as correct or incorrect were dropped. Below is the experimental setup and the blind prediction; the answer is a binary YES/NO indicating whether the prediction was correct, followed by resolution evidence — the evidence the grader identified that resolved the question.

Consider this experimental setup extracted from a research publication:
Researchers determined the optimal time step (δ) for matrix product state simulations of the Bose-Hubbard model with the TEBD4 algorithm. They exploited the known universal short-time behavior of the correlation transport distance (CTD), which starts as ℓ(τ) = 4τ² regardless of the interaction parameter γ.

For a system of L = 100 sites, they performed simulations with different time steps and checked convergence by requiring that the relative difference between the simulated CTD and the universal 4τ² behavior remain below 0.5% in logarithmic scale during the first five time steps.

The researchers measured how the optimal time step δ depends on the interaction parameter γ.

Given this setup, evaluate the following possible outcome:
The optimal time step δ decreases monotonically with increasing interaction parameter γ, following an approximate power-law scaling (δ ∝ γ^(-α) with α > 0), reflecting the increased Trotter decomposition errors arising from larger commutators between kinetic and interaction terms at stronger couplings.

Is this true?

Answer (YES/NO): NO